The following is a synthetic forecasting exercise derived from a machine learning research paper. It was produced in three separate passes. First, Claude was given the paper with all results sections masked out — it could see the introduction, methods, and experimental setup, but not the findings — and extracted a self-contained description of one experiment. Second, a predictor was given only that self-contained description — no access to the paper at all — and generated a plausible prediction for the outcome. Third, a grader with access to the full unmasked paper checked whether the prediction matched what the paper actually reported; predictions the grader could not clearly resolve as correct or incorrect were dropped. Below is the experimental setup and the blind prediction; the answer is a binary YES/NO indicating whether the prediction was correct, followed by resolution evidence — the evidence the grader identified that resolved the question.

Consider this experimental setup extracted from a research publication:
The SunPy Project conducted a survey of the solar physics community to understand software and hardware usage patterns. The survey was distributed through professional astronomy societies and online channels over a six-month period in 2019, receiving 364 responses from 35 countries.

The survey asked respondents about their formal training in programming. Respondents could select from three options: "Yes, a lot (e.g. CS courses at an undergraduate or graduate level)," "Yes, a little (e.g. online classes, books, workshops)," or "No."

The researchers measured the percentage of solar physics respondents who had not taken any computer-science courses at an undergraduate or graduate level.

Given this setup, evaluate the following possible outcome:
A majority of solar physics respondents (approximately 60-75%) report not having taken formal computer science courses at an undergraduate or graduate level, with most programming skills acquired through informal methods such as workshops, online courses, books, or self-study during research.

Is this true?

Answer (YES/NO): YES